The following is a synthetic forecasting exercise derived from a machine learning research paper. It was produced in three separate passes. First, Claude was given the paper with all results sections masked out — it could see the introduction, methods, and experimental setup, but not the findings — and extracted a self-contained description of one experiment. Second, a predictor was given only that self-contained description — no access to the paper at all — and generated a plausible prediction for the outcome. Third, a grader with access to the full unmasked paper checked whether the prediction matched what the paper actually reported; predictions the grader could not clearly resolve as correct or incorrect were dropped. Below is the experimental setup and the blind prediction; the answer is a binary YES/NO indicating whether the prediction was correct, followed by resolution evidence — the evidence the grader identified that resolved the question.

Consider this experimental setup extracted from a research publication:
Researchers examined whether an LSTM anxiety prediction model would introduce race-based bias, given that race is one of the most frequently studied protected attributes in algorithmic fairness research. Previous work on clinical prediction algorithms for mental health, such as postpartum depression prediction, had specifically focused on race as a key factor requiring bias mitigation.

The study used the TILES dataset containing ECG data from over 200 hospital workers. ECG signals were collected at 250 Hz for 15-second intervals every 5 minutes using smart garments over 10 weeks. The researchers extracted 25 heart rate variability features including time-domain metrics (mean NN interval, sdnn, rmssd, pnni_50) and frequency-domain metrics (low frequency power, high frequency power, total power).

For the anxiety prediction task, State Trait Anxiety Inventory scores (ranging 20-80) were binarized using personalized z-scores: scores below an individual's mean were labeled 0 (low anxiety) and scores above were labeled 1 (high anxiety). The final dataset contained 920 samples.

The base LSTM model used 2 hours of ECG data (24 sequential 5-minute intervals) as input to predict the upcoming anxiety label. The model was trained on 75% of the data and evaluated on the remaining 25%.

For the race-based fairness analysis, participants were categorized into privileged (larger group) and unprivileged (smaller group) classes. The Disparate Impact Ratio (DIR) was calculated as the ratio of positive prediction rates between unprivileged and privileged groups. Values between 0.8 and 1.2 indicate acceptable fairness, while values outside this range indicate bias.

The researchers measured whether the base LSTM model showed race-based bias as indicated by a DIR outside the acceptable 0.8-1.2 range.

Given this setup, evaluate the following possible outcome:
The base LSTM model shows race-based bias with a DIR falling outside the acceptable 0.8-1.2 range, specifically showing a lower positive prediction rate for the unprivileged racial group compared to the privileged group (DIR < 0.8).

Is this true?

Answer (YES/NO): NO